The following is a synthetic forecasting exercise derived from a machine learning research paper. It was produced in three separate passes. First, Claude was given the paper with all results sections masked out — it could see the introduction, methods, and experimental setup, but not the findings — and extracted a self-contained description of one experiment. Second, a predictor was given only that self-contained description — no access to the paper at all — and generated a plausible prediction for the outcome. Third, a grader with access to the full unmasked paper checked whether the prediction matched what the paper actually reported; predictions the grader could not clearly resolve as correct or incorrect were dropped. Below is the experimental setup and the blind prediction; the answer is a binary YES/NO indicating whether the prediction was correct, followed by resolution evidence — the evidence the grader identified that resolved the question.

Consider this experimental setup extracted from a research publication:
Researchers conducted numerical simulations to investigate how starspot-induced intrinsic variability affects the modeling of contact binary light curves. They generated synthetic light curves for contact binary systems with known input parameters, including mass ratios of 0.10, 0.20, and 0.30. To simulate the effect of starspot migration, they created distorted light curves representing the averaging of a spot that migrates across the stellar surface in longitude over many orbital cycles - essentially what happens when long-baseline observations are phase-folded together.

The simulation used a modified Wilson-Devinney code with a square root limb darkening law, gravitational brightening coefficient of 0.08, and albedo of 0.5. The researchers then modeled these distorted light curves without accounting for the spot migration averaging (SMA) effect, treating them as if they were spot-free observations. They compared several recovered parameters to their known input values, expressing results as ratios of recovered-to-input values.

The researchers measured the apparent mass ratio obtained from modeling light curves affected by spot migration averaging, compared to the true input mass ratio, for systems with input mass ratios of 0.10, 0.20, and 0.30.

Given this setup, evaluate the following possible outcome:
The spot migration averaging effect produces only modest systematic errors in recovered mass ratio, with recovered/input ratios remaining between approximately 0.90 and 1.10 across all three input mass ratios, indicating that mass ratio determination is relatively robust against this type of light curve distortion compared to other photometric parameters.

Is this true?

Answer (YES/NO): YES